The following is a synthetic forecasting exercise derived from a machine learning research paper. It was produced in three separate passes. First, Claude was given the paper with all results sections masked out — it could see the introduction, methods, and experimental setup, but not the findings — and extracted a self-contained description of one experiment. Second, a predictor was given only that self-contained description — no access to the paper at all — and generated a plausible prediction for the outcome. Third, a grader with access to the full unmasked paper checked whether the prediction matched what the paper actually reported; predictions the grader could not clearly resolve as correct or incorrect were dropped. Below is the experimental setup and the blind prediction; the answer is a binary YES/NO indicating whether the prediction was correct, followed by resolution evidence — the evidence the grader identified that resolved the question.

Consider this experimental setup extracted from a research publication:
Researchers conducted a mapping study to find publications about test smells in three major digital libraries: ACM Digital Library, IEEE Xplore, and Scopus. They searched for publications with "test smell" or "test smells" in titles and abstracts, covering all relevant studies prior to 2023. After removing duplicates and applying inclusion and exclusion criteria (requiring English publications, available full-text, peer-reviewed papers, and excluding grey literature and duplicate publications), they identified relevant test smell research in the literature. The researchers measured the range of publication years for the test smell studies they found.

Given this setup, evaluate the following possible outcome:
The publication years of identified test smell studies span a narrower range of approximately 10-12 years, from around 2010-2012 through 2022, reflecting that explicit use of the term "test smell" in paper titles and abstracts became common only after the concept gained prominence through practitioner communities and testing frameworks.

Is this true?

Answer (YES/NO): NO